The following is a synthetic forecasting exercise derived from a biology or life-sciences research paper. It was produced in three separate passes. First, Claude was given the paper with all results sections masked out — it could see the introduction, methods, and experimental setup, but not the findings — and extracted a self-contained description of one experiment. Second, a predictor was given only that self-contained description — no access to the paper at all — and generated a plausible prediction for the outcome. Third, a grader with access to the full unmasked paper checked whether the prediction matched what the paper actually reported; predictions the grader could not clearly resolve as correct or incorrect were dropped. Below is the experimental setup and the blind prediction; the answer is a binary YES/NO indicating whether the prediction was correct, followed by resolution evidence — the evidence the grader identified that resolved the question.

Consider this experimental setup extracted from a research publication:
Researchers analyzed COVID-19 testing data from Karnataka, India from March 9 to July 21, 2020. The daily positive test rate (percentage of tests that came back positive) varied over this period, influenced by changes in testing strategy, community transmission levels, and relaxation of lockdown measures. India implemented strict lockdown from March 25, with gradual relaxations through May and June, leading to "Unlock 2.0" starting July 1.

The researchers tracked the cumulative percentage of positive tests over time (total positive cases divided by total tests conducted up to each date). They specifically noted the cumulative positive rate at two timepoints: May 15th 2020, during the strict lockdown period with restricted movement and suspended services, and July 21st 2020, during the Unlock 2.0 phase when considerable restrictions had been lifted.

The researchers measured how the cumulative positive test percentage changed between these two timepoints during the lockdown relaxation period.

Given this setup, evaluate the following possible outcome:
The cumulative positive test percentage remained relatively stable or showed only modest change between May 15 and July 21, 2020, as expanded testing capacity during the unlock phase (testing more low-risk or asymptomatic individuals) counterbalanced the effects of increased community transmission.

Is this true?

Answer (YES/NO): NO